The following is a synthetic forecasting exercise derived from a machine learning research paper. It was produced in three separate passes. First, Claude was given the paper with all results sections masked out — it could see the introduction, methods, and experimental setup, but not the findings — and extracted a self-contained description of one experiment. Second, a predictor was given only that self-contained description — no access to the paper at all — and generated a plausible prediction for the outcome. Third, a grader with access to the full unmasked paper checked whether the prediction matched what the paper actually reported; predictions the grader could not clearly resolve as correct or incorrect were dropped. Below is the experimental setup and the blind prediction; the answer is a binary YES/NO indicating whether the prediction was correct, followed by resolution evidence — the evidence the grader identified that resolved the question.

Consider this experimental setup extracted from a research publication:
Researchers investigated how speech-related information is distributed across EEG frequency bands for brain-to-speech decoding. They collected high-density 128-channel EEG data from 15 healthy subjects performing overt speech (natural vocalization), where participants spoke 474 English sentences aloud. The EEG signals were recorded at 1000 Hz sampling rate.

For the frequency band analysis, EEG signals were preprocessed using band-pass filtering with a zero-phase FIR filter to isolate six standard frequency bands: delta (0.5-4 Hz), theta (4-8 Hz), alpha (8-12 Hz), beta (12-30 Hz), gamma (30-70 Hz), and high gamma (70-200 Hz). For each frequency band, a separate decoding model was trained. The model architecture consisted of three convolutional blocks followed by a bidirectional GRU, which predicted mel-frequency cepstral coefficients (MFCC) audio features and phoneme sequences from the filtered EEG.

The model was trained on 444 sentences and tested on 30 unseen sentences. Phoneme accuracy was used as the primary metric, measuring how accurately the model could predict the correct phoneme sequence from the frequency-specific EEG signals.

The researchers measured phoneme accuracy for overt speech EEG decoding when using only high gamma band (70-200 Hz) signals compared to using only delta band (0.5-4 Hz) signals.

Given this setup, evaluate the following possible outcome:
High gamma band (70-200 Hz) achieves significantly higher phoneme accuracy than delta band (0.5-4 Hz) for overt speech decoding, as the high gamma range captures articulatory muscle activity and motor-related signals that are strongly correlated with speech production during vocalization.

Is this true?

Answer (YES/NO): NO